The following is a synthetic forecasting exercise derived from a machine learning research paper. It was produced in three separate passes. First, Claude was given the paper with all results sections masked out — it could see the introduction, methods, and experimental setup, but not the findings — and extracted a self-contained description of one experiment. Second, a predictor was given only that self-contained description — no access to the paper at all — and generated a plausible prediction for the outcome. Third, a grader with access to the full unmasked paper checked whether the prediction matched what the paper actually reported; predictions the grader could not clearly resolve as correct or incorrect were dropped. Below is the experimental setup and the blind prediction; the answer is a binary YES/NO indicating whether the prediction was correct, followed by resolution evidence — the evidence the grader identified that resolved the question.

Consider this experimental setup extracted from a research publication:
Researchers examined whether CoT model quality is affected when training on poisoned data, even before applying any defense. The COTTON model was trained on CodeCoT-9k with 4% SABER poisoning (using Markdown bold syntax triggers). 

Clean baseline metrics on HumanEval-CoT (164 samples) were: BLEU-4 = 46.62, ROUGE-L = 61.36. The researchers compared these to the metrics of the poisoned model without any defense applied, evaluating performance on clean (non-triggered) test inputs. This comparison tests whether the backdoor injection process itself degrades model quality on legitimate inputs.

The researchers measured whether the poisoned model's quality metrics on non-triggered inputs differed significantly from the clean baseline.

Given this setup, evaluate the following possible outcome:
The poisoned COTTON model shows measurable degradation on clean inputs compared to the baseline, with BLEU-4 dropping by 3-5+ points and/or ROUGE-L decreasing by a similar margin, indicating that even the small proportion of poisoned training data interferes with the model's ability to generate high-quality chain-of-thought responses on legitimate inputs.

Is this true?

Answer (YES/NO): NO